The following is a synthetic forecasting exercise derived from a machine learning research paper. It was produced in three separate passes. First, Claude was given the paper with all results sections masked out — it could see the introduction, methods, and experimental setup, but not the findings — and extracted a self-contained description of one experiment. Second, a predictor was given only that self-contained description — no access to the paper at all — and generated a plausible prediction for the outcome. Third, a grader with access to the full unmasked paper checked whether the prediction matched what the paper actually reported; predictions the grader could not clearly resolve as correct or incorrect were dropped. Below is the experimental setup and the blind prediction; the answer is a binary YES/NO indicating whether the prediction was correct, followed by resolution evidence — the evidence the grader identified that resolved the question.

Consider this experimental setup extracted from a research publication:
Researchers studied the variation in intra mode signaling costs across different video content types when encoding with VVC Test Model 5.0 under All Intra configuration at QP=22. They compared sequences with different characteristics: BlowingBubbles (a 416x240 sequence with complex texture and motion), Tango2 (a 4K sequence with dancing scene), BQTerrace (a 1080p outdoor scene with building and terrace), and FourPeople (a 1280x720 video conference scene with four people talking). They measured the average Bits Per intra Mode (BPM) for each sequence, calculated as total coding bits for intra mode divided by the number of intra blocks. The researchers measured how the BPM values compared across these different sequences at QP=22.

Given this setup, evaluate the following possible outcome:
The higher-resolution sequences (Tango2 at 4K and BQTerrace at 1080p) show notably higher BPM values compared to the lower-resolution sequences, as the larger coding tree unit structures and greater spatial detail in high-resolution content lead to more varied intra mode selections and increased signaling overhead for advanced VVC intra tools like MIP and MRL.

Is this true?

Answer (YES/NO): NO